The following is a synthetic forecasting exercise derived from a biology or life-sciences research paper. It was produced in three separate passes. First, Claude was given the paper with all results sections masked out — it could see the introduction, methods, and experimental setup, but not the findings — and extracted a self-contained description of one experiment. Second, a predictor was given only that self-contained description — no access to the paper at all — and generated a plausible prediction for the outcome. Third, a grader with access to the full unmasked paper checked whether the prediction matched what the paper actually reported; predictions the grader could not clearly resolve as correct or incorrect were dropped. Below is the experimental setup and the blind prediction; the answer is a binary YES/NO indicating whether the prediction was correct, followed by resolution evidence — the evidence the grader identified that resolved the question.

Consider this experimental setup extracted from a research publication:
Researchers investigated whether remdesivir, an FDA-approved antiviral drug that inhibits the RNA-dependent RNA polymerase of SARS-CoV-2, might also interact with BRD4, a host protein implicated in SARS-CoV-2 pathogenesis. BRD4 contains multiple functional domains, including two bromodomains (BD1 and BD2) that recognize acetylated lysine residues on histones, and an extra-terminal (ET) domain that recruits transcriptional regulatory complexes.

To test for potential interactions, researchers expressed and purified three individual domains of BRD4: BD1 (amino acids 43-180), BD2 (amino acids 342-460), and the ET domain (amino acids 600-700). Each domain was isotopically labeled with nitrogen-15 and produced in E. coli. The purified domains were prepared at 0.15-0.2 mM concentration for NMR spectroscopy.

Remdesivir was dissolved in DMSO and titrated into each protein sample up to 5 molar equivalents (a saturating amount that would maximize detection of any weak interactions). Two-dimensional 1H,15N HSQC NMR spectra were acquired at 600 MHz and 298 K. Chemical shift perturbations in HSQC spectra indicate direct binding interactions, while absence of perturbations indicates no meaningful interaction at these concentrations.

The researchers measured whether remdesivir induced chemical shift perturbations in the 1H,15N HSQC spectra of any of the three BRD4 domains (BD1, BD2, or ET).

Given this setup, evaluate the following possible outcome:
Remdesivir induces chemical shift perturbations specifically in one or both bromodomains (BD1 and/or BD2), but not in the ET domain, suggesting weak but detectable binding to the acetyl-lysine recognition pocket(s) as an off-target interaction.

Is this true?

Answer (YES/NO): NO